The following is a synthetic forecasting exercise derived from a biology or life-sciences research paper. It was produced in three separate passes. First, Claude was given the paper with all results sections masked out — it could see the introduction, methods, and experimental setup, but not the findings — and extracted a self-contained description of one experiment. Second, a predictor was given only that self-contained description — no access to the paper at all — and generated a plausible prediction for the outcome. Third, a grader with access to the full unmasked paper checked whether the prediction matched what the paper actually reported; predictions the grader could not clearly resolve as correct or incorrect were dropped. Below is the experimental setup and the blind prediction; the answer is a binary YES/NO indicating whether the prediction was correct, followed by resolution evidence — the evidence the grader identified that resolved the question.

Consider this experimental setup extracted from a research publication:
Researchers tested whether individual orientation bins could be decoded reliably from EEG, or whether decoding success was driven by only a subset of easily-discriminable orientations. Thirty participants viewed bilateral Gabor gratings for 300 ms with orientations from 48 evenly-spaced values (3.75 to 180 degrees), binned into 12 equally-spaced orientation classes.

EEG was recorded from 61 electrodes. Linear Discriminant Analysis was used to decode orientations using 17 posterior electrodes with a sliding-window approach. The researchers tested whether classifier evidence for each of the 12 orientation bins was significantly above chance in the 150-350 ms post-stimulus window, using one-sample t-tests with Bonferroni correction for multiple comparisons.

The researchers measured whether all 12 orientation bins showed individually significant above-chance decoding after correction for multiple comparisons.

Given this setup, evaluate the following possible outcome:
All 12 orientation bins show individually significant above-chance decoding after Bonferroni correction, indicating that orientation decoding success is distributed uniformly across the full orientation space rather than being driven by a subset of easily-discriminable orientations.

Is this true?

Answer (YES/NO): NO